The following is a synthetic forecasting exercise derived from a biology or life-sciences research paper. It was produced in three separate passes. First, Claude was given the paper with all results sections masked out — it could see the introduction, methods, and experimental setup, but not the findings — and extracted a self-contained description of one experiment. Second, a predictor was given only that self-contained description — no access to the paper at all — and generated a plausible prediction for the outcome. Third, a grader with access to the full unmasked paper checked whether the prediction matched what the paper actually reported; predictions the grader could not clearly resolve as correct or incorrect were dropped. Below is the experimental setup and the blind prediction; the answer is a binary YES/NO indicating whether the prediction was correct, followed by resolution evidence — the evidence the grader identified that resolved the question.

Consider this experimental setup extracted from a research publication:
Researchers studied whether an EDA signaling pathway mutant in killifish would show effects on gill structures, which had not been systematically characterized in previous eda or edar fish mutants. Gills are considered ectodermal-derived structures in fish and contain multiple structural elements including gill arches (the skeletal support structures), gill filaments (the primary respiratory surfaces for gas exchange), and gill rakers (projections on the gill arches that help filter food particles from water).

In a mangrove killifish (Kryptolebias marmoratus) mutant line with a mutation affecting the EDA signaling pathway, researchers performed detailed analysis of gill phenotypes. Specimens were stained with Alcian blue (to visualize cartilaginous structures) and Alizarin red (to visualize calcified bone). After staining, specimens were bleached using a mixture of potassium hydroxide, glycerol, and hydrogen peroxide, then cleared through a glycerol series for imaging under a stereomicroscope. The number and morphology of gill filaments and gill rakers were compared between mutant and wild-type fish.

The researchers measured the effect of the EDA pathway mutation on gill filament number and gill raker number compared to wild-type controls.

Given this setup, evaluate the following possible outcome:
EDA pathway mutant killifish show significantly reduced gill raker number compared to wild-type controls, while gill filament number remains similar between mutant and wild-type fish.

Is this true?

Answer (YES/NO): NO